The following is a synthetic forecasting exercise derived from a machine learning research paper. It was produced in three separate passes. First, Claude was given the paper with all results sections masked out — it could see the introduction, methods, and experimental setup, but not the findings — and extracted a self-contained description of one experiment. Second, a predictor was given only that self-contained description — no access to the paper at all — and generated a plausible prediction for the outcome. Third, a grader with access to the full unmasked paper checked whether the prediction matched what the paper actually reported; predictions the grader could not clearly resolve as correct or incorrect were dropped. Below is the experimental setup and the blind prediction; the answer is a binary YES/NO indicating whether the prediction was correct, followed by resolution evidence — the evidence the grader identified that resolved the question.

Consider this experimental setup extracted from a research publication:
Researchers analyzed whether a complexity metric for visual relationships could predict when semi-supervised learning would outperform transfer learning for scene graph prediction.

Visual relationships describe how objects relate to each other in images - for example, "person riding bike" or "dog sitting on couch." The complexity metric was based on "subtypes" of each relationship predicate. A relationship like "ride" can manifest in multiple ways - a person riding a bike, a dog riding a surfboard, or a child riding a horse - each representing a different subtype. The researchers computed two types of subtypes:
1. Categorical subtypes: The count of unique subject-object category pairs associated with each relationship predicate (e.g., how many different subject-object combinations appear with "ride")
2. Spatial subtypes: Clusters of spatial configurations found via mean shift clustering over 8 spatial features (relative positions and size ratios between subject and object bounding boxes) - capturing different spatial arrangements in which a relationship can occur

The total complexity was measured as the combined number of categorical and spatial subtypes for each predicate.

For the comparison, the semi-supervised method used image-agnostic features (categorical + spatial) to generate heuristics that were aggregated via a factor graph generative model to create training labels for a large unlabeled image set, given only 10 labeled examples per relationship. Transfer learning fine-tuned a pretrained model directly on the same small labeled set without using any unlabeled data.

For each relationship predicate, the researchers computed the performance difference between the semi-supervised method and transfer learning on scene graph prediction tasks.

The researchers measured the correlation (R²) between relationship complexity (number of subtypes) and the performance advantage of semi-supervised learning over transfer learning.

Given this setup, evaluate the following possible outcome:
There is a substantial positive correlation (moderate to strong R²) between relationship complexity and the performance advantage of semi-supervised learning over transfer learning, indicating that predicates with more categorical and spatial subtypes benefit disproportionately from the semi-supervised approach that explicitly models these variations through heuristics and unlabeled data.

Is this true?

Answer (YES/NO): YES